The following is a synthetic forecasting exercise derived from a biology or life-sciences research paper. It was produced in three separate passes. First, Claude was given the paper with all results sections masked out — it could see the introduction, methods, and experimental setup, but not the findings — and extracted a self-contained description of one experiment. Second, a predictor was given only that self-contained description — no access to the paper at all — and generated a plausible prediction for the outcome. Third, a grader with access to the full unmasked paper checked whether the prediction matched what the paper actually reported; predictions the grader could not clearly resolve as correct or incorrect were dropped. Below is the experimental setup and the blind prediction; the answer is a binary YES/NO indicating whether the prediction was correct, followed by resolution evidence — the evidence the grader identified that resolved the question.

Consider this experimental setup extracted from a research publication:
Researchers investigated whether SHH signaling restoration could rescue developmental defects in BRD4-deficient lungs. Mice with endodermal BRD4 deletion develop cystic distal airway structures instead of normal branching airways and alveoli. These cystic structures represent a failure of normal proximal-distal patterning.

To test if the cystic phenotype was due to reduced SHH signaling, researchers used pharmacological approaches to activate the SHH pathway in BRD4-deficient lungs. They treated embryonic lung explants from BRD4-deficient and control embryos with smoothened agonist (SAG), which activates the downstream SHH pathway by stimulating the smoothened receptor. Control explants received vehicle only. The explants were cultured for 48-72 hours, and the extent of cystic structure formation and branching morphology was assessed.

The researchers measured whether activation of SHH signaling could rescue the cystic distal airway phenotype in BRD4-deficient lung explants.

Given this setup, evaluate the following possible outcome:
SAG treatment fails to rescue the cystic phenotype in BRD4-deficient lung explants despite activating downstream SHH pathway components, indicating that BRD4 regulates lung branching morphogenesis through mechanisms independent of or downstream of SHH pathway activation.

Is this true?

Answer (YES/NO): NO